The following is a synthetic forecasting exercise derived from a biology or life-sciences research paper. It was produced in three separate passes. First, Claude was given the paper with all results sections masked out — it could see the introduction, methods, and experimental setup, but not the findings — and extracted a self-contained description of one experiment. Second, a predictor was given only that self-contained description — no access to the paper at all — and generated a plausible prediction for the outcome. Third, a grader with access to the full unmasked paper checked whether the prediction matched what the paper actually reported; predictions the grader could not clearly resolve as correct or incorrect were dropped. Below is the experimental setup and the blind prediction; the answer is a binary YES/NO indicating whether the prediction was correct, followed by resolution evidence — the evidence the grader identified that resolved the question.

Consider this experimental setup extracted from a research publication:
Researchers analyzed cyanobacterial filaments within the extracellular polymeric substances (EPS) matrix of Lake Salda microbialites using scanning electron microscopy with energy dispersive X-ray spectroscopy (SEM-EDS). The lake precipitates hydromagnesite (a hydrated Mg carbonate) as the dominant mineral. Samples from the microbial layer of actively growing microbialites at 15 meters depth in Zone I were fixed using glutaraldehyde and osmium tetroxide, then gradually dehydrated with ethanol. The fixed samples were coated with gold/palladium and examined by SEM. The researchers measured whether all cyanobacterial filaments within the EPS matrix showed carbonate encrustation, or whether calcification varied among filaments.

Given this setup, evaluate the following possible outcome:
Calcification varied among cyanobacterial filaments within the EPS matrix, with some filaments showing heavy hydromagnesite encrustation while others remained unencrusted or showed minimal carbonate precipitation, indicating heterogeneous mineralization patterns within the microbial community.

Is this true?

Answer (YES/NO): YES